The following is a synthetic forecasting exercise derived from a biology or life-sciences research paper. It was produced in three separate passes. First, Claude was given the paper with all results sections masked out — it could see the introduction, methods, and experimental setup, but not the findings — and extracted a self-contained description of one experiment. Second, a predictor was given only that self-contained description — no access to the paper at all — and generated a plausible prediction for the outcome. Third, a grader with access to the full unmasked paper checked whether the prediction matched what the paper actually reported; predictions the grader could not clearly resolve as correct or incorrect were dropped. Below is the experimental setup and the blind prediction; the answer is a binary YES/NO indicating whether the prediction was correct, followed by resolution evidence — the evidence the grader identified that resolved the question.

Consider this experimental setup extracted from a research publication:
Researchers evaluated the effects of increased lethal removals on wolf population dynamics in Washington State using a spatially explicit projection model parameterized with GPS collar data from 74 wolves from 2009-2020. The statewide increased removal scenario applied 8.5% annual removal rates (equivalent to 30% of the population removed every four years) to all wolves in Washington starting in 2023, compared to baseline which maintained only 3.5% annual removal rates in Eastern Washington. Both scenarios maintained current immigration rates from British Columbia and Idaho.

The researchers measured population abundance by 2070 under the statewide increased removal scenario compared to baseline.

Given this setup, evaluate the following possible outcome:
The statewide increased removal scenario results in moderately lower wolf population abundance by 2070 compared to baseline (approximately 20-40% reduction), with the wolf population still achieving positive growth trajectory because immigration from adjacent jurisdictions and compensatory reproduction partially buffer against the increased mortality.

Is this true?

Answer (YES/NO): NO